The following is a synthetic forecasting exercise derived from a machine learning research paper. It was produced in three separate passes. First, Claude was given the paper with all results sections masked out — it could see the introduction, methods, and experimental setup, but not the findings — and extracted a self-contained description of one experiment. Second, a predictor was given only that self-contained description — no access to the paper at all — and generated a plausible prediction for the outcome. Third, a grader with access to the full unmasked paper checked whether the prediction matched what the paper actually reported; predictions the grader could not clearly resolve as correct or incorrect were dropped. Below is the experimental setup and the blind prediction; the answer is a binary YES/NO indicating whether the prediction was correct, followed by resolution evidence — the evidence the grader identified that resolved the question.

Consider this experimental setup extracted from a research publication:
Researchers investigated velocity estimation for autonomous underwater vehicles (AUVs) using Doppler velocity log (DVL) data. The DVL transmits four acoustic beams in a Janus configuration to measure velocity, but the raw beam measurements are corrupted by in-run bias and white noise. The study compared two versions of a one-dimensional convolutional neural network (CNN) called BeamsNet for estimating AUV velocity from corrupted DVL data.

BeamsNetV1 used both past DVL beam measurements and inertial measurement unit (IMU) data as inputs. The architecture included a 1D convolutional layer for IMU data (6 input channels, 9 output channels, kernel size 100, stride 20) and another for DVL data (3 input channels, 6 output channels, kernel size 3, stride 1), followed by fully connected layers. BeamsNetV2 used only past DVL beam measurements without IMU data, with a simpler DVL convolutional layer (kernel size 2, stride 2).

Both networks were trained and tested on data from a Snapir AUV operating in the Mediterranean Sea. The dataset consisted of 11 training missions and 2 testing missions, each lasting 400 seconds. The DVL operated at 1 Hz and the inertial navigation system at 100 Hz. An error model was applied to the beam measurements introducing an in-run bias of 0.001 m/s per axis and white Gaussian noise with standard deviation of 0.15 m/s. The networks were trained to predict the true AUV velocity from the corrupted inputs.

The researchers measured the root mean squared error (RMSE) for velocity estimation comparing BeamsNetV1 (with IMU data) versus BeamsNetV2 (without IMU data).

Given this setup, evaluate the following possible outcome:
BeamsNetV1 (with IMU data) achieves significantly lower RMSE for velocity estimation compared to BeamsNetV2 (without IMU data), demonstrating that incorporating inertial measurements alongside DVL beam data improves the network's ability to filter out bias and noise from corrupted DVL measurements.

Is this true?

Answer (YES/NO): NO